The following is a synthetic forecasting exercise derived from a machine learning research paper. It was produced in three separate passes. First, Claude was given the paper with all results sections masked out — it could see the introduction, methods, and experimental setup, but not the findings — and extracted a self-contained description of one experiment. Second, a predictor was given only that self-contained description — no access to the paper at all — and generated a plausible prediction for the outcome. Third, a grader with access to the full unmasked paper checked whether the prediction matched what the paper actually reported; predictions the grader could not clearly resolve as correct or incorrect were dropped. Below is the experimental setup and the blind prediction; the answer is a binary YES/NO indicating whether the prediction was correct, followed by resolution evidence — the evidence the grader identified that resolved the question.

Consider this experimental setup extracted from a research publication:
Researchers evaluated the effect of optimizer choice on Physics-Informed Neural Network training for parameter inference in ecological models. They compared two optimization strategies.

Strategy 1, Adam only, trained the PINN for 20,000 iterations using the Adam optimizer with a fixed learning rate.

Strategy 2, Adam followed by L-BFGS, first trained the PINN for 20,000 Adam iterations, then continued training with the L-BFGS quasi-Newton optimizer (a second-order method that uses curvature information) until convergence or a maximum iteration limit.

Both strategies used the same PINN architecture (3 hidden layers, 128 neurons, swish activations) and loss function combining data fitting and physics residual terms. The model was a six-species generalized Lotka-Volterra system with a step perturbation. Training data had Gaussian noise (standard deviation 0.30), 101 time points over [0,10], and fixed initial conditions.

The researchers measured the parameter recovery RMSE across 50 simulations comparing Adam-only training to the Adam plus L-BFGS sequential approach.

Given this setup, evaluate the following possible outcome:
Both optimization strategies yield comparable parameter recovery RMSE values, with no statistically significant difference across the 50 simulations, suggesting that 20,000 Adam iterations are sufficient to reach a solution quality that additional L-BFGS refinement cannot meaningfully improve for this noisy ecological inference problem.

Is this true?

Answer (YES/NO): NO